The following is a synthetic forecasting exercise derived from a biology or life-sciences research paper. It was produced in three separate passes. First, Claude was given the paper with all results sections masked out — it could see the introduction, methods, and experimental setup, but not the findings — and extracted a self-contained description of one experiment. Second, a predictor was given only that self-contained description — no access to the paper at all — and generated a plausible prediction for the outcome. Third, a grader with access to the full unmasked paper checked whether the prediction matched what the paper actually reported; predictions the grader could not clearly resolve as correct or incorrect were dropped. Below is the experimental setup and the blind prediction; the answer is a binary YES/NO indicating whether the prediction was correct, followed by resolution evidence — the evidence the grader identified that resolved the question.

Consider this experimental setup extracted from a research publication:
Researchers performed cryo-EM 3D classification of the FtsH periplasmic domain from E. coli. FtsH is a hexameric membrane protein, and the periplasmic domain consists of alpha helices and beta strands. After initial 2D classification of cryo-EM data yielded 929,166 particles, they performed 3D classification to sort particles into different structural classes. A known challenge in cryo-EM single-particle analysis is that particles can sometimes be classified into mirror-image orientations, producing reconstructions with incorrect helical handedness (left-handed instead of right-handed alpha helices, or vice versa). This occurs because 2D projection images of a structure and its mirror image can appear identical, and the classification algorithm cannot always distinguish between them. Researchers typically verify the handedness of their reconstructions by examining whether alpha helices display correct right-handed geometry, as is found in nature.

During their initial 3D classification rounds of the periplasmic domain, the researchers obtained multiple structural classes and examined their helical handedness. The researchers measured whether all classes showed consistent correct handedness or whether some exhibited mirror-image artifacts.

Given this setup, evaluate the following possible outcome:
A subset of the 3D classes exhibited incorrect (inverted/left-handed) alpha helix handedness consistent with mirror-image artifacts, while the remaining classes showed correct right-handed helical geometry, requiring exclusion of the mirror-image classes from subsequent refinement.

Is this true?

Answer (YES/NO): NO